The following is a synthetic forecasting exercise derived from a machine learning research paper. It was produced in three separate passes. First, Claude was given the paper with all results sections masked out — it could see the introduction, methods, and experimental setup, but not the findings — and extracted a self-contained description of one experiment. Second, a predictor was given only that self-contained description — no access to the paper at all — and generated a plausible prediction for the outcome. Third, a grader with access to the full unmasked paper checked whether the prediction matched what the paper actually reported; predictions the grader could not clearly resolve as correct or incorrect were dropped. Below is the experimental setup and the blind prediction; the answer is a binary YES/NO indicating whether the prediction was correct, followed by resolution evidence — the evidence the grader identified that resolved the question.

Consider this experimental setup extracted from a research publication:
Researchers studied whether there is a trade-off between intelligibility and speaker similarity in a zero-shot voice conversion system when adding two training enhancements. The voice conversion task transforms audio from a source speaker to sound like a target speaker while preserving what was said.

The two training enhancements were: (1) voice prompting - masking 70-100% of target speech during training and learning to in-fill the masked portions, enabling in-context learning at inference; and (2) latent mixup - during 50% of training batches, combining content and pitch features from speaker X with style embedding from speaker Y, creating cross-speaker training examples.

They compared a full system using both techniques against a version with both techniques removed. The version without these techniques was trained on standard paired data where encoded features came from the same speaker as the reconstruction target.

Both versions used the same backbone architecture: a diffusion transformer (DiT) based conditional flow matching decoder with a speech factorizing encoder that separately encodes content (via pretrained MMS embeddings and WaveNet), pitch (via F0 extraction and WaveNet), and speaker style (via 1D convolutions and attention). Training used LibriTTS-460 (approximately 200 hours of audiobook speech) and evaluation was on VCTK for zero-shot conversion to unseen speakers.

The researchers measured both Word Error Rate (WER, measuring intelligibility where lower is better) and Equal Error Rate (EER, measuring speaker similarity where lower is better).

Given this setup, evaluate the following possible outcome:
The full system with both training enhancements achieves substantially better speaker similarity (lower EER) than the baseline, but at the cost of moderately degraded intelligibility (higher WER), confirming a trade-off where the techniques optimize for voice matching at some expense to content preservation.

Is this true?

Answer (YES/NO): YES